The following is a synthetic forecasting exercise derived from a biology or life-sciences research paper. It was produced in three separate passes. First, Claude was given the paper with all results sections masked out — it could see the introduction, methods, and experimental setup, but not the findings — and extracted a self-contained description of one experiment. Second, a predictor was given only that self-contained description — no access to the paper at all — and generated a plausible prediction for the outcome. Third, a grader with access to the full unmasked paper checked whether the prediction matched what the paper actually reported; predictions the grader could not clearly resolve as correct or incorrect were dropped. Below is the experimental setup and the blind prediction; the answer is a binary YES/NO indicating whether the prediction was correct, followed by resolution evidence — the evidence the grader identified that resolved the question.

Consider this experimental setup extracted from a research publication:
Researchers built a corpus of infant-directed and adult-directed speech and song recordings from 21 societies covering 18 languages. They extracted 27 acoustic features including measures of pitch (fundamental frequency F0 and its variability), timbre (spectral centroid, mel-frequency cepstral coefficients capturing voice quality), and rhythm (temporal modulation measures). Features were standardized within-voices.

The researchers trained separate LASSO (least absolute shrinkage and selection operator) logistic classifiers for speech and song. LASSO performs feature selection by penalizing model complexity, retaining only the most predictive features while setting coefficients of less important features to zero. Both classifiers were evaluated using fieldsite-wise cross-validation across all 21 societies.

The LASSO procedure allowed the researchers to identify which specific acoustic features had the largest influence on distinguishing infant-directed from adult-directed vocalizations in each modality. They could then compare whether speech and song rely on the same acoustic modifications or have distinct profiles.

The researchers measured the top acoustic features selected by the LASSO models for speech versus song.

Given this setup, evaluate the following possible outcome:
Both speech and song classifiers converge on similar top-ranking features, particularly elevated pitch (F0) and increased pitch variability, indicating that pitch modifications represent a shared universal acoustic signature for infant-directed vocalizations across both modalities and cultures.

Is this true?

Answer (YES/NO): NO